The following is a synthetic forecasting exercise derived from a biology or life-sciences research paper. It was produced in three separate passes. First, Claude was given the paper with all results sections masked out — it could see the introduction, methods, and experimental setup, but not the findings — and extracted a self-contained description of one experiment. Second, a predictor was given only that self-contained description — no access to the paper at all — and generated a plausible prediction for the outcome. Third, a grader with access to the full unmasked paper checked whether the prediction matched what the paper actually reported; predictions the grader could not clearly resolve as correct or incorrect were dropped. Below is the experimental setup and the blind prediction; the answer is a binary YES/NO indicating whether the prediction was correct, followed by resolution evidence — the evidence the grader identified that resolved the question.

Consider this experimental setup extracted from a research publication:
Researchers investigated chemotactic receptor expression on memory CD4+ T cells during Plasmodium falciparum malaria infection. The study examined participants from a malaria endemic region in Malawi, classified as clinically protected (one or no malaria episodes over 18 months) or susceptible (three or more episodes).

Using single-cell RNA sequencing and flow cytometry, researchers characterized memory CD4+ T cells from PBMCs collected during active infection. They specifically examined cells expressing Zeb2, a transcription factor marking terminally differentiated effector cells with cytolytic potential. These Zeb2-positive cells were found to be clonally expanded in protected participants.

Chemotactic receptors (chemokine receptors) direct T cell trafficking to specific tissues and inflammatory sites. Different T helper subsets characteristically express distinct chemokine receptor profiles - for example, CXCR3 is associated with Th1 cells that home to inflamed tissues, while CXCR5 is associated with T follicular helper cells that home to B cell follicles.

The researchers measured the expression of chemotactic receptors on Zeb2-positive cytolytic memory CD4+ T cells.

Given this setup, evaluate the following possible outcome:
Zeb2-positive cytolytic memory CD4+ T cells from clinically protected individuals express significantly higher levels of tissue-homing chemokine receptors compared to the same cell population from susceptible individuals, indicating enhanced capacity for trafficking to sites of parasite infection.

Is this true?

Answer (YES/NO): NO